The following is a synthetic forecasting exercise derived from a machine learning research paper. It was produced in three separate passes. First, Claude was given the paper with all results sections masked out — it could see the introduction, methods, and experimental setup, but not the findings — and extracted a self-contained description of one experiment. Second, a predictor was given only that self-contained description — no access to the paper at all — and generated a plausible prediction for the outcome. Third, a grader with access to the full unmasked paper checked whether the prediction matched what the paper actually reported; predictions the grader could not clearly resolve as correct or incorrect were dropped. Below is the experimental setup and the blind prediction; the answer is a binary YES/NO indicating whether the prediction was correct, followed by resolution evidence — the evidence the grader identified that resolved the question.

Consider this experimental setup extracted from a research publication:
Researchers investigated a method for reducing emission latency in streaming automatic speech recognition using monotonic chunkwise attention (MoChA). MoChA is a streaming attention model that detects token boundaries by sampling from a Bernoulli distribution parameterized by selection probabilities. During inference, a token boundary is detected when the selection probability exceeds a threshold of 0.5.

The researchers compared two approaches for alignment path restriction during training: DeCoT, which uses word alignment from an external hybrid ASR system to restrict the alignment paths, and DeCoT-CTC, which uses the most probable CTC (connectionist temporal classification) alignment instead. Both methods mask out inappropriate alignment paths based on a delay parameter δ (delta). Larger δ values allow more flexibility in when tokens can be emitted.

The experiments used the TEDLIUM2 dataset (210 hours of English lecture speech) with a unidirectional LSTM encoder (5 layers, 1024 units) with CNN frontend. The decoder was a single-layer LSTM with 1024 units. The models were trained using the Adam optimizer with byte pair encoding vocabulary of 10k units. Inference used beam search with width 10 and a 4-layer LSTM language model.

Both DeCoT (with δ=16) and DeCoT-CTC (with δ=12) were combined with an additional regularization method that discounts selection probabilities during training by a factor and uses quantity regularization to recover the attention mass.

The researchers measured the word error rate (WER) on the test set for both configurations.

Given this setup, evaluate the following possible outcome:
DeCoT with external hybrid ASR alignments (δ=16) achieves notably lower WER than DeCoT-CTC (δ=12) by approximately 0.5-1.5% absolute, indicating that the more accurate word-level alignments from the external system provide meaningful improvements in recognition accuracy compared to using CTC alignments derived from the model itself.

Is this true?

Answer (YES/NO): NO